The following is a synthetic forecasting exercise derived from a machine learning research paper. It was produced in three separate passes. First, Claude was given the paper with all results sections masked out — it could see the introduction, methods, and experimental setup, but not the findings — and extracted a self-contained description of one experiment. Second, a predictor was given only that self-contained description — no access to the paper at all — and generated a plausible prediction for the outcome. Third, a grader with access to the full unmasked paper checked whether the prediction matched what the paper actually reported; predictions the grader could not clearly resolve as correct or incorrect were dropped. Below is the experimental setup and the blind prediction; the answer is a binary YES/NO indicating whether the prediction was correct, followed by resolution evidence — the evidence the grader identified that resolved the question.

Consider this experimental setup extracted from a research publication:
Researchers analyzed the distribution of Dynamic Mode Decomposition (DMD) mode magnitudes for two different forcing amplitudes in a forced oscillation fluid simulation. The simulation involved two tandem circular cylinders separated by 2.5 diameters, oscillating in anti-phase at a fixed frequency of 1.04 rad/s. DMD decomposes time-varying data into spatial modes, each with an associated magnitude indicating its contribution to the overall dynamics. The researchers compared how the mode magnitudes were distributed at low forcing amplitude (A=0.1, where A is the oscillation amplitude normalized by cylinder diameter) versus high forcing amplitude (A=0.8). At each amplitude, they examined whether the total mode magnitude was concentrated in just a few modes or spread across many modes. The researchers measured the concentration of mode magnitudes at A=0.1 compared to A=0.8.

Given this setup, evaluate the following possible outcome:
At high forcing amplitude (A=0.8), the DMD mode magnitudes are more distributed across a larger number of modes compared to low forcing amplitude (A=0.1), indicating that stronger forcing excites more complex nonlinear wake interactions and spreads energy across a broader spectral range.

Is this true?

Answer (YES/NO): YES